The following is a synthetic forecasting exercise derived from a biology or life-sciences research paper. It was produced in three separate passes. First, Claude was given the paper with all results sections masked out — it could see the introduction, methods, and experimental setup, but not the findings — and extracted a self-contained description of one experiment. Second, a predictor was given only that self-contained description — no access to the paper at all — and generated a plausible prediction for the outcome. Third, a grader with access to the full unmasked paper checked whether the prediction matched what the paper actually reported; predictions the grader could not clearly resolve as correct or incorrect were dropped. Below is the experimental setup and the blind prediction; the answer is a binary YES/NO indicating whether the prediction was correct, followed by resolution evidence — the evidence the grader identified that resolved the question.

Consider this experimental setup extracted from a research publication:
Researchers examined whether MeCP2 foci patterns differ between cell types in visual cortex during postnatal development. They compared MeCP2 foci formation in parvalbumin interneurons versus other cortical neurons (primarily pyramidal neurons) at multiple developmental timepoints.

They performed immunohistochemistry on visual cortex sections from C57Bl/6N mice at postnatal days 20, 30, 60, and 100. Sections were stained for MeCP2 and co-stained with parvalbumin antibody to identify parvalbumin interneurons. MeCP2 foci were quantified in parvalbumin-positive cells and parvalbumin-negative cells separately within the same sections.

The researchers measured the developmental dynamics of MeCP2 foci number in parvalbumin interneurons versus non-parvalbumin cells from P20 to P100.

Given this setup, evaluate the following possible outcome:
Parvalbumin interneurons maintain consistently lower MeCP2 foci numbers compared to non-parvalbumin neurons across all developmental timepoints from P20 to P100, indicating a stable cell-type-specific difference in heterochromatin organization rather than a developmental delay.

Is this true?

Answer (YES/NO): NO